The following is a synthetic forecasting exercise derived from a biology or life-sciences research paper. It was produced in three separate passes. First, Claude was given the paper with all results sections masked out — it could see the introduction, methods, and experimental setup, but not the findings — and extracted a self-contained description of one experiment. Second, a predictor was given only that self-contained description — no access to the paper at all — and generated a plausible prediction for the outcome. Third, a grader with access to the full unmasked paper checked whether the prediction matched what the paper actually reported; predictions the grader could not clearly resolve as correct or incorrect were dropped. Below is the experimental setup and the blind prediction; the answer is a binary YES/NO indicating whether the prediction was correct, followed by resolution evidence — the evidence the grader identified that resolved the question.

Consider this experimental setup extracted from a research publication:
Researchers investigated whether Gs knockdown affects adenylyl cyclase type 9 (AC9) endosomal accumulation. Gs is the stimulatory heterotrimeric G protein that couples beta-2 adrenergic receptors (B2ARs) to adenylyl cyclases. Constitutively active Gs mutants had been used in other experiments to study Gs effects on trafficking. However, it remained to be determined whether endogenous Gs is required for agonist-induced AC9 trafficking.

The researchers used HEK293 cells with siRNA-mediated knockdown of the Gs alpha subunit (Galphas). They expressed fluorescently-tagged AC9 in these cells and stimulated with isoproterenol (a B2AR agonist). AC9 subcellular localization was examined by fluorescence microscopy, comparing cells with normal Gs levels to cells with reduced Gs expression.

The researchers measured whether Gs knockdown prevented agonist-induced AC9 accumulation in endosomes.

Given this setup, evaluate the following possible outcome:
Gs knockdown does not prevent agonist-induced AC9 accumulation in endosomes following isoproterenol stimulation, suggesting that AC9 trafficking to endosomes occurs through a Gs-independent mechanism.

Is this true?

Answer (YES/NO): NO